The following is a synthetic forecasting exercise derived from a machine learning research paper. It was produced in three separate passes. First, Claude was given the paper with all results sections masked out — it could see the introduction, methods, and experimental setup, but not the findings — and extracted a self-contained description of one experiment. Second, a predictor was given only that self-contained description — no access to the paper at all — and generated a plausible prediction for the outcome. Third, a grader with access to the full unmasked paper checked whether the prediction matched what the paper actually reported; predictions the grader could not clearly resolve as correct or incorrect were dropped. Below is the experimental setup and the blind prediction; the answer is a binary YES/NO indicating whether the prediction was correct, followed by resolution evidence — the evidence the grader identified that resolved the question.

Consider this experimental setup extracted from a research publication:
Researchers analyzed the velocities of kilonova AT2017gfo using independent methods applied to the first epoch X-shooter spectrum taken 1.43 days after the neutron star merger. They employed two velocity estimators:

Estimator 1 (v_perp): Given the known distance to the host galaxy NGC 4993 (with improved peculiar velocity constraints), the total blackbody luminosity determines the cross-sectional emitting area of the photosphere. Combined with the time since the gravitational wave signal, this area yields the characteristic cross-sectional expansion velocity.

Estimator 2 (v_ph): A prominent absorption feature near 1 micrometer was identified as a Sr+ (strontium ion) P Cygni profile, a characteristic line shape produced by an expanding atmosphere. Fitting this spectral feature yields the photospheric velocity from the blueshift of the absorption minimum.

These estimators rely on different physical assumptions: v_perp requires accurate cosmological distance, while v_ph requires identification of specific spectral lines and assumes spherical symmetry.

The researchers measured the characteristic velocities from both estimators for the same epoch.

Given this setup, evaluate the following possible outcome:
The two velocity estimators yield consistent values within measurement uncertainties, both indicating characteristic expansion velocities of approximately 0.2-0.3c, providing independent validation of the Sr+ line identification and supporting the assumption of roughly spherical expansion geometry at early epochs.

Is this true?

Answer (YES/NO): YES